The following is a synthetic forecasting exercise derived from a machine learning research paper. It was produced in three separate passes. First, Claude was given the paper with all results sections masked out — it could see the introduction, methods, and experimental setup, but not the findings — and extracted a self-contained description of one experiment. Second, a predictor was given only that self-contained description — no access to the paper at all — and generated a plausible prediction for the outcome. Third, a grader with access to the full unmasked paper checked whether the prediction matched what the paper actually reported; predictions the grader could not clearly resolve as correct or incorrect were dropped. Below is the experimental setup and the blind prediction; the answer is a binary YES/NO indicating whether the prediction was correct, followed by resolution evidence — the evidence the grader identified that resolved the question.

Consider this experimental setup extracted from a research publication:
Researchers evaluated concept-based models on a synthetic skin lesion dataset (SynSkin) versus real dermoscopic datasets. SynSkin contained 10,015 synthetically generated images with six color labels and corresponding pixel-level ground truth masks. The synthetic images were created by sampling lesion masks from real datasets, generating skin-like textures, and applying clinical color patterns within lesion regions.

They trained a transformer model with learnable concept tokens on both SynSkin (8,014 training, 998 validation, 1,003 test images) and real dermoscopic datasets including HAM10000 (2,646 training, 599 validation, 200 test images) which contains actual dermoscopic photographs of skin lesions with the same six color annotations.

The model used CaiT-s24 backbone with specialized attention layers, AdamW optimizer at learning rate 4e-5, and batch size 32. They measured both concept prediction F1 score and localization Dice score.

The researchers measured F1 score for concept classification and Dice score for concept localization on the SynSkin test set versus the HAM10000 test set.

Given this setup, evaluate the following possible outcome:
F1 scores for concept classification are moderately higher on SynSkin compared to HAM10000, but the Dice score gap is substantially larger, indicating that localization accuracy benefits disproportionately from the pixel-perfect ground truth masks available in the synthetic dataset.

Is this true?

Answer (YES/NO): NO